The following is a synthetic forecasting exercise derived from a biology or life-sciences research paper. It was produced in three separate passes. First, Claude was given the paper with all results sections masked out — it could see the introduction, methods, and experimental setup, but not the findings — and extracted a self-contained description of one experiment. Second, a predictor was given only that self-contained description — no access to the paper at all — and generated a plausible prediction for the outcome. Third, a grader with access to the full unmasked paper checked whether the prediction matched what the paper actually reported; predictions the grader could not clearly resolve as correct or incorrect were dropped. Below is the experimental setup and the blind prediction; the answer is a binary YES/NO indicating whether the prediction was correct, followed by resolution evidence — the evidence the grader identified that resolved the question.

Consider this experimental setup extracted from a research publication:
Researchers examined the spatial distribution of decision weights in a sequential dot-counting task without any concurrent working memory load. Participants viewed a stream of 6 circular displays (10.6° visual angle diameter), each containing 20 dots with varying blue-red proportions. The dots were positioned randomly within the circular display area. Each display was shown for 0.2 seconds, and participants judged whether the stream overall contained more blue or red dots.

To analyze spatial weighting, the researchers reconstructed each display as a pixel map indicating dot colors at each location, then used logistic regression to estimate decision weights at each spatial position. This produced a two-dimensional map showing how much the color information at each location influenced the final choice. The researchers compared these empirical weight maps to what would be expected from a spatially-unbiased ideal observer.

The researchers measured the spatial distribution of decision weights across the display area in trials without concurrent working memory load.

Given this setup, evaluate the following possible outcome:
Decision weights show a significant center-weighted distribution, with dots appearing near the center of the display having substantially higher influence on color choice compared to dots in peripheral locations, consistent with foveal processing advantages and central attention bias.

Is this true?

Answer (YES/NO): NO